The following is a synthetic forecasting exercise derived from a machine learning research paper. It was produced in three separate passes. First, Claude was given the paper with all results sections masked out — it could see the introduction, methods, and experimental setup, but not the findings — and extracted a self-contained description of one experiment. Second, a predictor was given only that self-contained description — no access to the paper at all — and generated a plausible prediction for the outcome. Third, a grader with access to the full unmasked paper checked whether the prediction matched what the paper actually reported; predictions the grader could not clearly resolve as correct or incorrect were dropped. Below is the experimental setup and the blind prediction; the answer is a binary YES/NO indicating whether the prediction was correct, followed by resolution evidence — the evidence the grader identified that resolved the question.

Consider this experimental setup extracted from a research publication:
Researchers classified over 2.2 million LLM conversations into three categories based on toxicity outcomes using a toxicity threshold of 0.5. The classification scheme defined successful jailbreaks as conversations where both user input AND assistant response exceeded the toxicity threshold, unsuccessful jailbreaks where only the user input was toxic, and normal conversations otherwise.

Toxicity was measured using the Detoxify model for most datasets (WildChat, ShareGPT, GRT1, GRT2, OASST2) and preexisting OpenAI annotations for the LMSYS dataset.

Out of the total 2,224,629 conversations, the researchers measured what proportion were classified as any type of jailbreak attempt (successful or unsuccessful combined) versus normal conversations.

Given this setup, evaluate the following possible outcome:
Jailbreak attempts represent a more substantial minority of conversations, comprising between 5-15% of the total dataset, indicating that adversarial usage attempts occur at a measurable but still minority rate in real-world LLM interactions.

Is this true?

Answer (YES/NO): NO